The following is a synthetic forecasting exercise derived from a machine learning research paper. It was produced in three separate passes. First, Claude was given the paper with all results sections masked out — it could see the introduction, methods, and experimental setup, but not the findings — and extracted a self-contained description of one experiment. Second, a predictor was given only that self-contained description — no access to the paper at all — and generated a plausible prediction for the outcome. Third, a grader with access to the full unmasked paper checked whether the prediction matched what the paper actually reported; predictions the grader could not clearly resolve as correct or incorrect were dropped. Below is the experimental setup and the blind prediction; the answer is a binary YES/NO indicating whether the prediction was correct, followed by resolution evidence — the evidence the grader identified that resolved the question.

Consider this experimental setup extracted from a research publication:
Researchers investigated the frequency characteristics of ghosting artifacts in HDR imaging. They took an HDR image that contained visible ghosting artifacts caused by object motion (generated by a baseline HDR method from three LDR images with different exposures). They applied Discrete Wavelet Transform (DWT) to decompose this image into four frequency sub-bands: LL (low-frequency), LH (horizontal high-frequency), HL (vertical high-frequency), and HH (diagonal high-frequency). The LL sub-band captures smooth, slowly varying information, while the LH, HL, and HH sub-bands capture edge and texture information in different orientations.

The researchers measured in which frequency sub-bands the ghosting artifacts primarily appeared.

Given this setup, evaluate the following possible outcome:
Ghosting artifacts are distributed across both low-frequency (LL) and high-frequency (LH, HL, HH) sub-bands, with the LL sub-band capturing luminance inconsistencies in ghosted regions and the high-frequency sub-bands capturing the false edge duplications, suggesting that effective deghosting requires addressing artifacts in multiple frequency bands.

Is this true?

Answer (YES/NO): NO